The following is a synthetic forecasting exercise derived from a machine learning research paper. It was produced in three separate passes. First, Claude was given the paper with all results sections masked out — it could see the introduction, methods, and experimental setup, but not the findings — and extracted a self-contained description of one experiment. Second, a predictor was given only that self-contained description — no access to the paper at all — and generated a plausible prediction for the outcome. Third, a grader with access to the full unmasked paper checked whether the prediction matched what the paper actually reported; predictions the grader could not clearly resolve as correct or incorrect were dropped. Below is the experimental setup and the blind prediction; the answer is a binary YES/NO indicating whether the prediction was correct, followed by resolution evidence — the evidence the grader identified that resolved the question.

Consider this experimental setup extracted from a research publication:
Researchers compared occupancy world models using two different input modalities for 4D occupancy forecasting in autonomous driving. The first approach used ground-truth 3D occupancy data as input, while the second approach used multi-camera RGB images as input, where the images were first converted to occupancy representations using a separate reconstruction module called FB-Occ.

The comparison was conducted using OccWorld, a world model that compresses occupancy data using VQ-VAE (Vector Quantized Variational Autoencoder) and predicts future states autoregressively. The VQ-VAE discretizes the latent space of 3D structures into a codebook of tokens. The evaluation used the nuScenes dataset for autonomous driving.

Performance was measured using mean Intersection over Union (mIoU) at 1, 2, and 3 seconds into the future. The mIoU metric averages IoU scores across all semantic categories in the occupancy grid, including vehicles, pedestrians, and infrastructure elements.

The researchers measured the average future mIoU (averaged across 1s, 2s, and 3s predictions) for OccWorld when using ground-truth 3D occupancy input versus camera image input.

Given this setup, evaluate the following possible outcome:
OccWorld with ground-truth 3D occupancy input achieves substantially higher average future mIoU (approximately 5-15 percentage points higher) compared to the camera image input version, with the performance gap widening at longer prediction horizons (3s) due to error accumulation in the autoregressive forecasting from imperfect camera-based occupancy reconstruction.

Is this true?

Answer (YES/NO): NO